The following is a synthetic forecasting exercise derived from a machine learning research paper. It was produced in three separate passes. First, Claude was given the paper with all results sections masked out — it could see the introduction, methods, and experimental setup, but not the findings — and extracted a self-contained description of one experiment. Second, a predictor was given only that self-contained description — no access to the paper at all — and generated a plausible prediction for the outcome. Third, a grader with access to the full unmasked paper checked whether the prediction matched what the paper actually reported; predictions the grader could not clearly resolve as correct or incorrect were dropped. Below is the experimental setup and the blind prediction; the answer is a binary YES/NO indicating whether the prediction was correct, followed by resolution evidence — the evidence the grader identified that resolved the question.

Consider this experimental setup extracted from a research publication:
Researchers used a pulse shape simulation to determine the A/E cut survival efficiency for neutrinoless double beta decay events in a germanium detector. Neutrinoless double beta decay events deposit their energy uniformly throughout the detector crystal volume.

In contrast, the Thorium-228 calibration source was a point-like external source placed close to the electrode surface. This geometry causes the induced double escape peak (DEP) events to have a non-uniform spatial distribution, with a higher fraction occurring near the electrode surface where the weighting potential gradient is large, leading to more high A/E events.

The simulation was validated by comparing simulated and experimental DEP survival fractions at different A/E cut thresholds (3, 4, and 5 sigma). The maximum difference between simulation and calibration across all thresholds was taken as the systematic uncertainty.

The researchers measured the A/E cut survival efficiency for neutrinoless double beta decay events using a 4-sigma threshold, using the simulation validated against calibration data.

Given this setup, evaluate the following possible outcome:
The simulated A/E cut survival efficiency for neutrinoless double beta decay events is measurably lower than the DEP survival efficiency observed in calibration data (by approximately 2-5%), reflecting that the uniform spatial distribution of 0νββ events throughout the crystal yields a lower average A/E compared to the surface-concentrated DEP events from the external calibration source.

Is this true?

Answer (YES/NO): NO